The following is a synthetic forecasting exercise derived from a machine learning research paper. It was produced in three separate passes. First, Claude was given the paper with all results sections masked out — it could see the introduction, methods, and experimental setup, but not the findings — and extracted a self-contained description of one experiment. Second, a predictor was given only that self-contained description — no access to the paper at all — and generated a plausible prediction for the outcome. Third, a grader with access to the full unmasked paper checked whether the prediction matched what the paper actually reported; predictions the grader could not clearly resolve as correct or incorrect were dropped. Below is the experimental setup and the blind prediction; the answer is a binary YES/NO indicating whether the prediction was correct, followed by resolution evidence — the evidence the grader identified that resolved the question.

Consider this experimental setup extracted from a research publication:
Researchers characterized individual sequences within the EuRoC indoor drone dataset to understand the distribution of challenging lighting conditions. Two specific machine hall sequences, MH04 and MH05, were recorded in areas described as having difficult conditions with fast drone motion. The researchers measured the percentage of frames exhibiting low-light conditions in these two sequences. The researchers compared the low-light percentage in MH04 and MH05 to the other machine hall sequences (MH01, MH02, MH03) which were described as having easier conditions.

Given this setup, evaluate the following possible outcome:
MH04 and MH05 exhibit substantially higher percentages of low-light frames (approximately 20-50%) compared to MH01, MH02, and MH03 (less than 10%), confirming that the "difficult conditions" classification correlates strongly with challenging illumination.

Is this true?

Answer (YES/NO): NO